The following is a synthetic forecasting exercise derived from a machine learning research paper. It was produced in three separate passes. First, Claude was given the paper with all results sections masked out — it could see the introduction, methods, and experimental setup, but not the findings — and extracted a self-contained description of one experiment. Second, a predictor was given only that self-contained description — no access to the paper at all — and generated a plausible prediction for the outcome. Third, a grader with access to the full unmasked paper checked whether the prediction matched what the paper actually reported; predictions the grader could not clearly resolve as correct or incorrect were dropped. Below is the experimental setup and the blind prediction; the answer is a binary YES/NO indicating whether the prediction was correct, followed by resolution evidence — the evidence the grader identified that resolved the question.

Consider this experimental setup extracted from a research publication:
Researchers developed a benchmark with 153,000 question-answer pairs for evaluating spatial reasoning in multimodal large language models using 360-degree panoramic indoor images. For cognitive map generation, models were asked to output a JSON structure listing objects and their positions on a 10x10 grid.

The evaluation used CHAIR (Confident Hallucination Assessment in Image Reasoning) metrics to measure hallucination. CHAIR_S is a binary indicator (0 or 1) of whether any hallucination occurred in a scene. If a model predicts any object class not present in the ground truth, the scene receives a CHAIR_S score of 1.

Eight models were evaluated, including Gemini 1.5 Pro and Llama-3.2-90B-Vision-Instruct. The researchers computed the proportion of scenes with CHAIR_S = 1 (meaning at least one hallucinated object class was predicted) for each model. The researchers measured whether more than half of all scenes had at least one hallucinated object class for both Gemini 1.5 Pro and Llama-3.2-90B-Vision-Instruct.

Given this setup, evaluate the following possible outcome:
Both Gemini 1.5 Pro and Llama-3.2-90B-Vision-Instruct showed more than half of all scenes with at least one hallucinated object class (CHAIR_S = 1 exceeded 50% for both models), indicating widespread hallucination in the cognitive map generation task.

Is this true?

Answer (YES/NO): YES